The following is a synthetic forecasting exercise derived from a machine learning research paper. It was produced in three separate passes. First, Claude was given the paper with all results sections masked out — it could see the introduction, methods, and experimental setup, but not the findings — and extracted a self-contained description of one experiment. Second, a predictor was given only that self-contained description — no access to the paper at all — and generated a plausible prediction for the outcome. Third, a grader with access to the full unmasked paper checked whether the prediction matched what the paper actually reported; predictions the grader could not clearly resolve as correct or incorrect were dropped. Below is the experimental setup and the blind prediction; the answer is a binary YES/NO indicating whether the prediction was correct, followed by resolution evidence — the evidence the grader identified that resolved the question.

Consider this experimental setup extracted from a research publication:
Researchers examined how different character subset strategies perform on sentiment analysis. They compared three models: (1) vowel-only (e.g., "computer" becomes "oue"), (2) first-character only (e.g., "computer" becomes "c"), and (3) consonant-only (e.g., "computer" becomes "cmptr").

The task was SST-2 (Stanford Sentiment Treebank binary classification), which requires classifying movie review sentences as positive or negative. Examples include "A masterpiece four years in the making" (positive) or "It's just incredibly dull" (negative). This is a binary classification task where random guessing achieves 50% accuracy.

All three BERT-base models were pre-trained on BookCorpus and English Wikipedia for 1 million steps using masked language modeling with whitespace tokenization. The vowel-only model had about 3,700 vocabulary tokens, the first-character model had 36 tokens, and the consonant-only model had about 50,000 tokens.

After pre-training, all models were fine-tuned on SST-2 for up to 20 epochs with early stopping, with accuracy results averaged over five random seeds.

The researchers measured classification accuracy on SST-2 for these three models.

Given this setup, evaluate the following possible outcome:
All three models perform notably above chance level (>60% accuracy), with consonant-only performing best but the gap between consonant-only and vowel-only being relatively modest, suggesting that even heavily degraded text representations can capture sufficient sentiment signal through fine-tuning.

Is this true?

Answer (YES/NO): NO